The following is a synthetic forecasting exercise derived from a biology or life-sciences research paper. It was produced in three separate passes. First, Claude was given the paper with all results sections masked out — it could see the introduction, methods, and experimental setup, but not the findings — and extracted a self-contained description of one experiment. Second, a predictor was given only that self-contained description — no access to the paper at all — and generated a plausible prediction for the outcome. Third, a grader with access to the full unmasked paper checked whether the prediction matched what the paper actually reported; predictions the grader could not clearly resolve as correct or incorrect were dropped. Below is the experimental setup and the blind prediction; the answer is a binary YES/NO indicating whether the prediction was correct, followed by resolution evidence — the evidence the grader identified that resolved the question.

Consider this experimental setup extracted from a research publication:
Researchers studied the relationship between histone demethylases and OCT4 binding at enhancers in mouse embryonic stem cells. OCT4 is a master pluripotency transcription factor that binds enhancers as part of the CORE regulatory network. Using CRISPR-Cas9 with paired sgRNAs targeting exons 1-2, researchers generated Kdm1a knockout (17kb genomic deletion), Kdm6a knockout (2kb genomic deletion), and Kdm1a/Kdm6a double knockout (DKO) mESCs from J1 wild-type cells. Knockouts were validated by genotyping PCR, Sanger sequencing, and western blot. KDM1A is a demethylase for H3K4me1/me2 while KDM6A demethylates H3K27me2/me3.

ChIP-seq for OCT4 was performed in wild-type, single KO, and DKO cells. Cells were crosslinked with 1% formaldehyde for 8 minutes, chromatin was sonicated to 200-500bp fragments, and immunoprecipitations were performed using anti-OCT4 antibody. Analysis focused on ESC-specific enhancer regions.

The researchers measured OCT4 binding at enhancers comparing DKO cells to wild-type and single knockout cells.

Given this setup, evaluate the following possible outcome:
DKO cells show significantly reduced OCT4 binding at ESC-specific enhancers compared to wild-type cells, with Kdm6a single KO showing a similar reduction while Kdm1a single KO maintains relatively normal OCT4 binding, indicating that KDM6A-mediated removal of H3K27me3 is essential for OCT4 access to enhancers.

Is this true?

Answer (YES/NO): NO